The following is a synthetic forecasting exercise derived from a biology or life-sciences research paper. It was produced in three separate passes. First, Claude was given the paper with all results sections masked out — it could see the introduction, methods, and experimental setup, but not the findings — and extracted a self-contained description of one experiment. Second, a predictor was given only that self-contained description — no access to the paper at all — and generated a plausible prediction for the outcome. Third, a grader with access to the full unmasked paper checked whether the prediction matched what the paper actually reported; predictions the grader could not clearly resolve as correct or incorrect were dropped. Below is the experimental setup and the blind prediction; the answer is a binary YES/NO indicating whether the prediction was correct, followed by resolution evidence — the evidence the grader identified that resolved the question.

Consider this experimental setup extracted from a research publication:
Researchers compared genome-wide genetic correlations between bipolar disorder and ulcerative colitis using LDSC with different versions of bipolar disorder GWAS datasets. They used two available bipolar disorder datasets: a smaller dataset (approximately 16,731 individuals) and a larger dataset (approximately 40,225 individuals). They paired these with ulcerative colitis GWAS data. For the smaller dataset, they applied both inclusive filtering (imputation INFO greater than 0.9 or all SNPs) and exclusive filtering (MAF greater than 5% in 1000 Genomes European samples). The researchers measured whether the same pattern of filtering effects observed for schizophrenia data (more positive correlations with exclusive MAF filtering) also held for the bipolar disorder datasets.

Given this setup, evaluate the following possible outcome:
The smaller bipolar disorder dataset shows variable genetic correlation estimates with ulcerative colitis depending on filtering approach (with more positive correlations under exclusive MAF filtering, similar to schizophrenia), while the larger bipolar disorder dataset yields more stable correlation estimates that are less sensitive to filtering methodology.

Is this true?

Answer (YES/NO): YES